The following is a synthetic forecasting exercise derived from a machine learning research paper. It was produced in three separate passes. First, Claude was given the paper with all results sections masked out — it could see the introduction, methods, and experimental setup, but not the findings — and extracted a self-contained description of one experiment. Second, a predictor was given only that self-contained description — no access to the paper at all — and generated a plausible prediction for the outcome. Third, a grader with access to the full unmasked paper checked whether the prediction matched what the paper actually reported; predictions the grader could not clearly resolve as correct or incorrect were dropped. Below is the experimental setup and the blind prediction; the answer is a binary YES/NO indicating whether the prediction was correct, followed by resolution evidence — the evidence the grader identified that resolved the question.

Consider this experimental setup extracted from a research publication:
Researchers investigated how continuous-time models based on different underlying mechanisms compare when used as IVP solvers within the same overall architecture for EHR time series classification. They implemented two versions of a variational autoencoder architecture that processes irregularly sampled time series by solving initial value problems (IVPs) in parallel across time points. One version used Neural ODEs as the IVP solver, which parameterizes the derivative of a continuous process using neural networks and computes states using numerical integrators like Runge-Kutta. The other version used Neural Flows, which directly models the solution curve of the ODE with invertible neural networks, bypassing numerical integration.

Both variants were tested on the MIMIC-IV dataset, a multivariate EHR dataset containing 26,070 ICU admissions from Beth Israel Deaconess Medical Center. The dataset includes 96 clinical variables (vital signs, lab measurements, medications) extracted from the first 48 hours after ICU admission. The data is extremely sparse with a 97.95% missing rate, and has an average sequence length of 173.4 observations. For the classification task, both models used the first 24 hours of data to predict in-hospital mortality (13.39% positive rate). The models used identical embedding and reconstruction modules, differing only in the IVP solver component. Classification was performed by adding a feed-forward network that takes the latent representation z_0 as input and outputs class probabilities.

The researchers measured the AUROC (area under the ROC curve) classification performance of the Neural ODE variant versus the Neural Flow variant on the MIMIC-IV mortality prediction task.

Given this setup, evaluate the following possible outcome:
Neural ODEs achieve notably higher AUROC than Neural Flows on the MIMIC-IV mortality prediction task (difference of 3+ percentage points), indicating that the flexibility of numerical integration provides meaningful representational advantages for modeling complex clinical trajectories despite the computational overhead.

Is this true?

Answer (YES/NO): NO